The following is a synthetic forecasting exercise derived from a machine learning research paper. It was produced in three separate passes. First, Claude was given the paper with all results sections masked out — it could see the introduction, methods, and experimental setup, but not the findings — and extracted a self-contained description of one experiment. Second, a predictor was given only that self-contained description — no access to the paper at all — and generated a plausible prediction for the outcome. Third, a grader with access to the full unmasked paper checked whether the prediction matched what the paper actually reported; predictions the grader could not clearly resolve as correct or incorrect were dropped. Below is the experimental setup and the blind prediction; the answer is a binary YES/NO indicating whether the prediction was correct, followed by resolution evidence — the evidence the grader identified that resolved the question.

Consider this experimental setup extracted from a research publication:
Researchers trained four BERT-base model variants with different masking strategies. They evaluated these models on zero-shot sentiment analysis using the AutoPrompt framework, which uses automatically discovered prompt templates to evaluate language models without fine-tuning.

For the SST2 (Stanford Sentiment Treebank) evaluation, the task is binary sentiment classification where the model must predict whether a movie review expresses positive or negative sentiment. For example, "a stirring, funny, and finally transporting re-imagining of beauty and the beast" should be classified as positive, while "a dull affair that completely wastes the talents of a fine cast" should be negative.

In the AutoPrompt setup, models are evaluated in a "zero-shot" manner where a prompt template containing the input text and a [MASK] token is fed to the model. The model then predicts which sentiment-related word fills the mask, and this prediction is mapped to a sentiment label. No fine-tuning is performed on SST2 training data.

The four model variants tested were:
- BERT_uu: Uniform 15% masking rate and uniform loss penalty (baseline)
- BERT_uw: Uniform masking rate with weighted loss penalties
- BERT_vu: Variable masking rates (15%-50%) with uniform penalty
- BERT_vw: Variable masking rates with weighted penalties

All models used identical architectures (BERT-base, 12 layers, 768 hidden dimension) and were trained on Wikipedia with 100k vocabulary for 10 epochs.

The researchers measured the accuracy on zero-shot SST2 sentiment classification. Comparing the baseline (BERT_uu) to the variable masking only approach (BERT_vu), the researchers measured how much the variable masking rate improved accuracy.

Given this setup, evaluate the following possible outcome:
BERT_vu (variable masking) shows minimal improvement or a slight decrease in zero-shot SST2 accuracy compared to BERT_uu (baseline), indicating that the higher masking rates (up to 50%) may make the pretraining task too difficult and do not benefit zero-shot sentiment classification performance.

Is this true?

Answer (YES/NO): NO